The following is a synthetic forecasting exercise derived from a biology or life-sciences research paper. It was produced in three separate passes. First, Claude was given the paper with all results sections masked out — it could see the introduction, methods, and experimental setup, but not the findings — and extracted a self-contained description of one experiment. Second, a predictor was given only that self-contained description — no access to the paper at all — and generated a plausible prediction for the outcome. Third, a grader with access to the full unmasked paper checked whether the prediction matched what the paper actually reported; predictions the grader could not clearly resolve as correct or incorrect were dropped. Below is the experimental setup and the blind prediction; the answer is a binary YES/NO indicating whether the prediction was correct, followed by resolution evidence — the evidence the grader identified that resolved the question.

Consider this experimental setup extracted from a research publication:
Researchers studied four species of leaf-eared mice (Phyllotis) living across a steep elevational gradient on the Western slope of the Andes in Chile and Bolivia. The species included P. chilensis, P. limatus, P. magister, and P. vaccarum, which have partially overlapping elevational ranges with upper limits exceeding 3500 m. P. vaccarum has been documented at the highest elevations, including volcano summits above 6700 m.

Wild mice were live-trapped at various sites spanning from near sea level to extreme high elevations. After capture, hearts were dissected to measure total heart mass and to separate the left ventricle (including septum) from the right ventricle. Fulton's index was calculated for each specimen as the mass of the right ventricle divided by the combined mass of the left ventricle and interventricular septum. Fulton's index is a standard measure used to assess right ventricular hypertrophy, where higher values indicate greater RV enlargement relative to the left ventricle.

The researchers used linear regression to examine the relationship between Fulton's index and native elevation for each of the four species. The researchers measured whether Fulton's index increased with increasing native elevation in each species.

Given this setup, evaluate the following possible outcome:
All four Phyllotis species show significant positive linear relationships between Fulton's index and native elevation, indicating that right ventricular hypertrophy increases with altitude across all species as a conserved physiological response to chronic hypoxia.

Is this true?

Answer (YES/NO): NO